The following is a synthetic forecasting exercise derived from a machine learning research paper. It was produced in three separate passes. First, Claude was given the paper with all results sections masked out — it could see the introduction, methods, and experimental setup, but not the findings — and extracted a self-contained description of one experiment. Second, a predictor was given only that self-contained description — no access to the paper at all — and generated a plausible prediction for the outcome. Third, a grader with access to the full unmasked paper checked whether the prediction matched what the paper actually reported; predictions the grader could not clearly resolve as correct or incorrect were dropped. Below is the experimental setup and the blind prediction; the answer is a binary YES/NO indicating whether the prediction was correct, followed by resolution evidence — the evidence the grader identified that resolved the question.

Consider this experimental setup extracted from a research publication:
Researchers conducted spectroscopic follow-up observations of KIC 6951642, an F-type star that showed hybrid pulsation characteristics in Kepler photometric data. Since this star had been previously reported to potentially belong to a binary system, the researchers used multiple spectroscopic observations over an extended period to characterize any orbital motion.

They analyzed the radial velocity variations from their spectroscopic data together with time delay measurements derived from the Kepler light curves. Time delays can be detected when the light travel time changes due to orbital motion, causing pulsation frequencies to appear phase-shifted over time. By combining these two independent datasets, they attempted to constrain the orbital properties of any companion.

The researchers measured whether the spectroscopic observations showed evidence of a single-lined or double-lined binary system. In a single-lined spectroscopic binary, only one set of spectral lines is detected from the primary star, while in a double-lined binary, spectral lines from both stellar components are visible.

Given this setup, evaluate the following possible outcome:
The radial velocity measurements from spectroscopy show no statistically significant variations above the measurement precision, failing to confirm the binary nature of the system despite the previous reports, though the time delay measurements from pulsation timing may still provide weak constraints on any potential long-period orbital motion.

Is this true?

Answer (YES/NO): NO